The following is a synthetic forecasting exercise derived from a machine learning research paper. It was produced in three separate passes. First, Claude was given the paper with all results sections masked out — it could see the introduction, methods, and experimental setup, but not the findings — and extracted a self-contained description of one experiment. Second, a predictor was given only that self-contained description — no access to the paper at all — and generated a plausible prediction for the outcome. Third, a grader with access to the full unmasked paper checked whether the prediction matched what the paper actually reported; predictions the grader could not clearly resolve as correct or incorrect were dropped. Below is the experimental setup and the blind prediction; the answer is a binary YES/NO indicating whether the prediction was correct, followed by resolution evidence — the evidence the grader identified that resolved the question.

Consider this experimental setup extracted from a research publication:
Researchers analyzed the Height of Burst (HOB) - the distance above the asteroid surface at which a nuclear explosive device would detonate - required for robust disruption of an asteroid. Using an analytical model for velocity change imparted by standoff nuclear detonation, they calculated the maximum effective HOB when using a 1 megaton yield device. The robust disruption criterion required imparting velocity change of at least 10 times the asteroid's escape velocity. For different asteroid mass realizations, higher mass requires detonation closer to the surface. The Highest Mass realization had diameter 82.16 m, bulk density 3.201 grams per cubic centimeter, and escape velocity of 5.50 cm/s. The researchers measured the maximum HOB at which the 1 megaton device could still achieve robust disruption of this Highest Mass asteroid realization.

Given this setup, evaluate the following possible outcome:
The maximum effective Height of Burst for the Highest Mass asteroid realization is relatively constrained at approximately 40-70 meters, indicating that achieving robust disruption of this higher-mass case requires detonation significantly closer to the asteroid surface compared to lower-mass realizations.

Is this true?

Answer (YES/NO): NO